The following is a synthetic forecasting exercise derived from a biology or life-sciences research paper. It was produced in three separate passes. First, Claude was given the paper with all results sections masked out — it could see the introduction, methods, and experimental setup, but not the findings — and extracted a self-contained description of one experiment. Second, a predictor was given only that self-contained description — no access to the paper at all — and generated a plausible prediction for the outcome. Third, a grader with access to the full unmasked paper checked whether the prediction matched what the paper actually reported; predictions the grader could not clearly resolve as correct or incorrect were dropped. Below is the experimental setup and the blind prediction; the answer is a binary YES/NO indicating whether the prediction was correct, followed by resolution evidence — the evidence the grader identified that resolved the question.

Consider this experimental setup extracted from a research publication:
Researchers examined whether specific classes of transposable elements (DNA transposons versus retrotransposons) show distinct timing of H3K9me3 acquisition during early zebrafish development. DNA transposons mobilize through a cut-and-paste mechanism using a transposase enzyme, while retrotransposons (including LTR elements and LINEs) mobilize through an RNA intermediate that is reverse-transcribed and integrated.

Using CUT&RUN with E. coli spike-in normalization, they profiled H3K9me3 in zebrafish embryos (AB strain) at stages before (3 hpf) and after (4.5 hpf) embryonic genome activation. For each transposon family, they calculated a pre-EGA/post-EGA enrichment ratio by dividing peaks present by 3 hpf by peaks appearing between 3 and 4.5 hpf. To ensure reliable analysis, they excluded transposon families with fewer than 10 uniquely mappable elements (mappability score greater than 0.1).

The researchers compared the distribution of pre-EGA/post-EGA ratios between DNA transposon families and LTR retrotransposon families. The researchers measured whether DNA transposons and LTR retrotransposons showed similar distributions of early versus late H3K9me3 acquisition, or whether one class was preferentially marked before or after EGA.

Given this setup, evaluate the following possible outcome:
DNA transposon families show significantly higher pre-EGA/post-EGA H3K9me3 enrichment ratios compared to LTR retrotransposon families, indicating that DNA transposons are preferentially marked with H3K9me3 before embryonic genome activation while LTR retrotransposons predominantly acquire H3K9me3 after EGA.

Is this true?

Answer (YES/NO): NO